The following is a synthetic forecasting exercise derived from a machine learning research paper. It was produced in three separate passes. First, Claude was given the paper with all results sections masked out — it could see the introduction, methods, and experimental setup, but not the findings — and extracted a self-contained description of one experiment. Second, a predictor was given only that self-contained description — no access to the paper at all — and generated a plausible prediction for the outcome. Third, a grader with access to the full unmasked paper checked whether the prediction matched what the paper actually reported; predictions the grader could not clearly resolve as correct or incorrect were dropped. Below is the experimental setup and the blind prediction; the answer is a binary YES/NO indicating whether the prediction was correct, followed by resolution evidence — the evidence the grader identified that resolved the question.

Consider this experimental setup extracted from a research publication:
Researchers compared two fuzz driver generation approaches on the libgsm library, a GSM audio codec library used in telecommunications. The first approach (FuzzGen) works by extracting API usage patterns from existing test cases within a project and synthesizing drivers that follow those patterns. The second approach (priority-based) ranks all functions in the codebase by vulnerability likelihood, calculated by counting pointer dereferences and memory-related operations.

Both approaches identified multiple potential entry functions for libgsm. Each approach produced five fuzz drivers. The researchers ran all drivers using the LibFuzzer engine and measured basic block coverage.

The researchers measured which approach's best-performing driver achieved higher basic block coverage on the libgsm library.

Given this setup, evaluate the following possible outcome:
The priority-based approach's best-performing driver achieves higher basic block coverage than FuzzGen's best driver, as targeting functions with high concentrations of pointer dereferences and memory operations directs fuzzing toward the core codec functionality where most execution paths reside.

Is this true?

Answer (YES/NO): NO